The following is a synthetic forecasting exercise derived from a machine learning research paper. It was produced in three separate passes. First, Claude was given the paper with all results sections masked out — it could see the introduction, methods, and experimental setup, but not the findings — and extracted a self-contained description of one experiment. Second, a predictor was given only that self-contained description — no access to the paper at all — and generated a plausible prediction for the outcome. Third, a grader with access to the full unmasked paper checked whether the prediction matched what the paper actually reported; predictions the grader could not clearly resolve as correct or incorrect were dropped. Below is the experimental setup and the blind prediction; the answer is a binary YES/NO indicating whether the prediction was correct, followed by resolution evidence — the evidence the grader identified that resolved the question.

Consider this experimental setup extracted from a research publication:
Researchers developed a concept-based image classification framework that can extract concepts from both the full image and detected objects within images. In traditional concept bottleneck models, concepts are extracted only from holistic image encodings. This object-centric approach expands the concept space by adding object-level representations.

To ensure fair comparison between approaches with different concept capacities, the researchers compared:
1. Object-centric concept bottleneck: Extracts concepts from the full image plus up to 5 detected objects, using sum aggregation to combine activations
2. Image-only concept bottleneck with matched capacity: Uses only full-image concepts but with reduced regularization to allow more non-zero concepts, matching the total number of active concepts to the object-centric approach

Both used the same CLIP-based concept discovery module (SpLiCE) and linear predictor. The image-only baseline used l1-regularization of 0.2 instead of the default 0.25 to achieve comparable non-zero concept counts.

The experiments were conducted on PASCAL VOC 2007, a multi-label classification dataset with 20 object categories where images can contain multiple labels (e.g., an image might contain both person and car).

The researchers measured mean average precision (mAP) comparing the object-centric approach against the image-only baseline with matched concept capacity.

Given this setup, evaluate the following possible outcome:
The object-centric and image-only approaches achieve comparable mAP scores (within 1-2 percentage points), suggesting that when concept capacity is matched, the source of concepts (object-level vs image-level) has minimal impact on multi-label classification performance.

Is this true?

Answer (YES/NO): YES